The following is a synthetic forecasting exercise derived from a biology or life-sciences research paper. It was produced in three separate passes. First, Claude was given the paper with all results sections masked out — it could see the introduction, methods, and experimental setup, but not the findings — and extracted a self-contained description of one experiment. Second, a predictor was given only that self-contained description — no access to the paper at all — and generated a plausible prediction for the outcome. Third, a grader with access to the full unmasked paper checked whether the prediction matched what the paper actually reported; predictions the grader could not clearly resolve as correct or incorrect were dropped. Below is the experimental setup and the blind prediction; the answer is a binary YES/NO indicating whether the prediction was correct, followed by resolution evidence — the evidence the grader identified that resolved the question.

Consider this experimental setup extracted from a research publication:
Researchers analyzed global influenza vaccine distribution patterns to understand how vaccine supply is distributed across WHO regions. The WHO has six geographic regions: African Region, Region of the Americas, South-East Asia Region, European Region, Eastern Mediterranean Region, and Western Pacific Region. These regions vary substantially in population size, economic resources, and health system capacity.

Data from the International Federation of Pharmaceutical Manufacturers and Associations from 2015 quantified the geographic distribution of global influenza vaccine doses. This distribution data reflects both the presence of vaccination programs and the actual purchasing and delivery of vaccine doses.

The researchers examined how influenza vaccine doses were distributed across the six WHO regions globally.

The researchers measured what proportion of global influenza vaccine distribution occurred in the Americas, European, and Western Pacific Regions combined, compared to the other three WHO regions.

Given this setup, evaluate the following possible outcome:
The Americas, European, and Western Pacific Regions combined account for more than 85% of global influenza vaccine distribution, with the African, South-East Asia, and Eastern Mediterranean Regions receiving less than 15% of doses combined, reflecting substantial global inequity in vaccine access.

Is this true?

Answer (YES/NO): YES